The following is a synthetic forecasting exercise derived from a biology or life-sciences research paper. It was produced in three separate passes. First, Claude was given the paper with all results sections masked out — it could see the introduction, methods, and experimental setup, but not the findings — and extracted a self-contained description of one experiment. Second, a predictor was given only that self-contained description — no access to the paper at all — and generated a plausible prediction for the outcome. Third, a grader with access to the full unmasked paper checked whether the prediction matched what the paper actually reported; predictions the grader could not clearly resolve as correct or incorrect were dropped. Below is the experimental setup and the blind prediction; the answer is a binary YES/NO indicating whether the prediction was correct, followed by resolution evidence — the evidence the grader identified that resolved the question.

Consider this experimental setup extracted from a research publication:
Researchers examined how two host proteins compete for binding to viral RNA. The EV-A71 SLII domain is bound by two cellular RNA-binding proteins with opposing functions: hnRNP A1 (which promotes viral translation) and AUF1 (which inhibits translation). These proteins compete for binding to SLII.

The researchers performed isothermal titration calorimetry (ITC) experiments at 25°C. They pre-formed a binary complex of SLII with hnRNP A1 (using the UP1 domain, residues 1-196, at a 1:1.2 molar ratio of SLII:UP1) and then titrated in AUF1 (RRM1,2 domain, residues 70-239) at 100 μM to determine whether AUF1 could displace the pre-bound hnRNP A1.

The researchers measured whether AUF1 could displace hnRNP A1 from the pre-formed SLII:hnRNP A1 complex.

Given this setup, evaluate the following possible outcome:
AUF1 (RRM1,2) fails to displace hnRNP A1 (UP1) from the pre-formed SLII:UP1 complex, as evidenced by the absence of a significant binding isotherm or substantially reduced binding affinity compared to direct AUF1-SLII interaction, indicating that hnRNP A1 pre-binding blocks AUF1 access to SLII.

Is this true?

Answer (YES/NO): YES